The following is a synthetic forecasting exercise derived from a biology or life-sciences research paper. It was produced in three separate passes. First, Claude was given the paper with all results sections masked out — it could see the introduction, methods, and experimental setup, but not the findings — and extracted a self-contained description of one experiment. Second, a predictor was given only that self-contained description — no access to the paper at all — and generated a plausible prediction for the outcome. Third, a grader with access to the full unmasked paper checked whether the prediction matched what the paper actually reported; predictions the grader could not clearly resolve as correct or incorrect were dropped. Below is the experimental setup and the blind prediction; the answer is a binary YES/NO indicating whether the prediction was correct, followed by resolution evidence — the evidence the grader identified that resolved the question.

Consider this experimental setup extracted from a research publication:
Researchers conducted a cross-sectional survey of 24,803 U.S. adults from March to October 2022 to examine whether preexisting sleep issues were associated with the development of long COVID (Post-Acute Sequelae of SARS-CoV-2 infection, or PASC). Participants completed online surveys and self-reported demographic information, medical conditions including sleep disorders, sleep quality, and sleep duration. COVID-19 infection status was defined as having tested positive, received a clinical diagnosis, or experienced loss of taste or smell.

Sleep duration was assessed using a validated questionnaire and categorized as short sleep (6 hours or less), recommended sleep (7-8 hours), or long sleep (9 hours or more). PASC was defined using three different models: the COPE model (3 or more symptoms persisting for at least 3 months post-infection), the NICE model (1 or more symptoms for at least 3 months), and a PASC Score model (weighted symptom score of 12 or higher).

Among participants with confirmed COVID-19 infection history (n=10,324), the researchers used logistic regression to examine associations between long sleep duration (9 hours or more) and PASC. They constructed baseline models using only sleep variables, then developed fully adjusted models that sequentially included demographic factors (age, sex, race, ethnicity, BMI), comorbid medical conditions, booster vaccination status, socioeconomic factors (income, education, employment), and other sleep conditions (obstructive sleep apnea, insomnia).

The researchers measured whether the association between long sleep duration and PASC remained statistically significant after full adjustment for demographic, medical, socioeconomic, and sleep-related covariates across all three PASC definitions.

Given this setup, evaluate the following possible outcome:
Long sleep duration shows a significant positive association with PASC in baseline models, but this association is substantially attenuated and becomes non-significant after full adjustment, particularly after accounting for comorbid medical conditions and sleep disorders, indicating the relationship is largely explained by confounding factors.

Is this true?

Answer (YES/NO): YES